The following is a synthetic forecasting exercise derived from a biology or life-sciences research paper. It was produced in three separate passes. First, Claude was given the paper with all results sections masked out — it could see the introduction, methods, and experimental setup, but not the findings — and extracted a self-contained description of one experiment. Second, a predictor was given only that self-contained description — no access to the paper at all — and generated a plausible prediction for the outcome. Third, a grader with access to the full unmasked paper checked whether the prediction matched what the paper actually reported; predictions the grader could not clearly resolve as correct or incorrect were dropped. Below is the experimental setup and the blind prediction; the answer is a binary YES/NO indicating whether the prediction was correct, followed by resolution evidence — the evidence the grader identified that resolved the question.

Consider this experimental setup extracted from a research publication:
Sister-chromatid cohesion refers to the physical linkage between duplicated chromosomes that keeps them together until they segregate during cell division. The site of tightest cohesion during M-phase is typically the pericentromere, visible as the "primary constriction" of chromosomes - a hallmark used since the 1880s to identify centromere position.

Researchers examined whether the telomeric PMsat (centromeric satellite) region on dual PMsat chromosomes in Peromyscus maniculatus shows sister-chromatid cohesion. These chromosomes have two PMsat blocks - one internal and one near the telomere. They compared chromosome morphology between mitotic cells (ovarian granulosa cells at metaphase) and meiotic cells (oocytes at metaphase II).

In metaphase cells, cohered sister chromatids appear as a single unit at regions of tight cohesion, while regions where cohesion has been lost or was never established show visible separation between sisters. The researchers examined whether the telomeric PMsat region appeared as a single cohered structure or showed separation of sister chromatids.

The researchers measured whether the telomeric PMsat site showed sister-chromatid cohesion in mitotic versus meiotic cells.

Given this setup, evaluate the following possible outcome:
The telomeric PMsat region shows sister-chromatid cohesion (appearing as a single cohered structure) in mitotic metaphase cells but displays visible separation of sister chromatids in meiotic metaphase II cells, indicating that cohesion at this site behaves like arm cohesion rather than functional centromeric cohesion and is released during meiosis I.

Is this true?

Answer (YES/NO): NO